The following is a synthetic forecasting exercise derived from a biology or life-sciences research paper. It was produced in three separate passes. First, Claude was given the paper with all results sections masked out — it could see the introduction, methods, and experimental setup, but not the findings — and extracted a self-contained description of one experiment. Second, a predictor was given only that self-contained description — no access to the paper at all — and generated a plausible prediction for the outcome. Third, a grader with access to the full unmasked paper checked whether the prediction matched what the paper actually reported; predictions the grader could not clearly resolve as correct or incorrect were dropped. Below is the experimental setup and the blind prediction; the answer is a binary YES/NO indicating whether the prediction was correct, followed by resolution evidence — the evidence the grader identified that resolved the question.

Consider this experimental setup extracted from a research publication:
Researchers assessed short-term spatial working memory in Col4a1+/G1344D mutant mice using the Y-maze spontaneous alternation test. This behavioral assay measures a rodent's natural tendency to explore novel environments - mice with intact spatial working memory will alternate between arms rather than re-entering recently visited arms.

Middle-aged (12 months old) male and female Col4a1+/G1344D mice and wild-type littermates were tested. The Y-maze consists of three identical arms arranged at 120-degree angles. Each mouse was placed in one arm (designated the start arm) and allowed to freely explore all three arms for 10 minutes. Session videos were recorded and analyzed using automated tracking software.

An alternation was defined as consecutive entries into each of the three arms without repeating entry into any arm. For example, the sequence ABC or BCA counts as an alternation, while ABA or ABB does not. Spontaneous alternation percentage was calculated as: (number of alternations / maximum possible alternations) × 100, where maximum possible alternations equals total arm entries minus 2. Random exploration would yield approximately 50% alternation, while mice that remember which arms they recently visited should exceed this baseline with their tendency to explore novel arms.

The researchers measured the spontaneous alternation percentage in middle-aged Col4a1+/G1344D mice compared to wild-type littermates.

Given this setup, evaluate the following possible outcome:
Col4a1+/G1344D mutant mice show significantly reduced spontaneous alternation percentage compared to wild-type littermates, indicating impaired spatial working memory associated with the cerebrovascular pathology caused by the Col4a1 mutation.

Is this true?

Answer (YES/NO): YES